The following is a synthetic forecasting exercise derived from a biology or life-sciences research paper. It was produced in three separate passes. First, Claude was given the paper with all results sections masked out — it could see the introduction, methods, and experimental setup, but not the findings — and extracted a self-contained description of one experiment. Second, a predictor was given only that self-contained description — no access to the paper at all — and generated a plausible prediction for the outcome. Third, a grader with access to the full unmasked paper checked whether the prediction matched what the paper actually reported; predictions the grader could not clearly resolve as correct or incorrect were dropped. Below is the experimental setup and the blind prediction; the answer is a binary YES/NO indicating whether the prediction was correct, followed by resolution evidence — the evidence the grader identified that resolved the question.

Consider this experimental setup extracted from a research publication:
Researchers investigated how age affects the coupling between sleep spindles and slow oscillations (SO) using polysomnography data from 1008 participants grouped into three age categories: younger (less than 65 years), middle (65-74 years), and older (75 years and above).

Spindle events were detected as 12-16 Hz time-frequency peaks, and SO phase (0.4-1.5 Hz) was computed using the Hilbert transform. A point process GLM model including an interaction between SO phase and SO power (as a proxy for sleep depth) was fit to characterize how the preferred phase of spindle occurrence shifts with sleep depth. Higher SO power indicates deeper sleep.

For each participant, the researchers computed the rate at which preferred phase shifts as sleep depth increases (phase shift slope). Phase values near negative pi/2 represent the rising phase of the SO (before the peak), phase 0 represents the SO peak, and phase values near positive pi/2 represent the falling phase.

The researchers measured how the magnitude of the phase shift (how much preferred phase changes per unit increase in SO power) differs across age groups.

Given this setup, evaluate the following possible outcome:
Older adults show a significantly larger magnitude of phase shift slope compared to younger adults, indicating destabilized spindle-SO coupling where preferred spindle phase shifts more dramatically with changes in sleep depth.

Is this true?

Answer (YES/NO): NO